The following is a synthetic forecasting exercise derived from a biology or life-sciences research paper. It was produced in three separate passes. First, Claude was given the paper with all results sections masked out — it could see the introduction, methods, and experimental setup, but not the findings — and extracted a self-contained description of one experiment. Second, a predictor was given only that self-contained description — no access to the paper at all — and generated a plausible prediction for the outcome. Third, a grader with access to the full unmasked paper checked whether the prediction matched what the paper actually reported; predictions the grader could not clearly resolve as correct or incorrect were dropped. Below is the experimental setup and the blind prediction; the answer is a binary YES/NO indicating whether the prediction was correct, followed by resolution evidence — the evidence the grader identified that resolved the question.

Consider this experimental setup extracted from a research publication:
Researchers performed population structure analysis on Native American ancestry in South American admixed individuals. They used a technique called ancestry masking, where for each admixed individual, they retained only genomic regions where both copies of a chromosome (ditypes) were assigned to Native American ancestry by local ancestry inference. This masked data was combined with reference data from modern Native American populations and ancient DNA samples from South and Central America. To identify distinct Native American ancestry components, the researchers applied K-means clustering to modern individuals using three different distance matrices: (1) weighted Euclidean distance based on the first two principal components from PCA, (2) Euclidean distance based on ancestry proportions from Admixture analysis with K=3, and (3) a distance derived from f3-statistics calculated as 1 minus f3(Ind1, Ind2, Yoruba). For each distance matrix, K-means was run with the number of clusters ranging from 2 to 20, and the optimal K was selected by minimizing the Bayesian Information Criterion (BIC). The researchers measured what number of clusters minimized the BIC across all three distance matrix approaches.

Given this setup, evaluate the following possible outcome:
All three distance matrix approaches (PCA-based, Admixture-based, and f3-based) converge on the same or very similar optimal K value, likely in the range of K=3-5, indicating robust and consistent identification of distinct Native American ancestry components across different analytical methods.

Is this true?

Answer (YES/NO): YES